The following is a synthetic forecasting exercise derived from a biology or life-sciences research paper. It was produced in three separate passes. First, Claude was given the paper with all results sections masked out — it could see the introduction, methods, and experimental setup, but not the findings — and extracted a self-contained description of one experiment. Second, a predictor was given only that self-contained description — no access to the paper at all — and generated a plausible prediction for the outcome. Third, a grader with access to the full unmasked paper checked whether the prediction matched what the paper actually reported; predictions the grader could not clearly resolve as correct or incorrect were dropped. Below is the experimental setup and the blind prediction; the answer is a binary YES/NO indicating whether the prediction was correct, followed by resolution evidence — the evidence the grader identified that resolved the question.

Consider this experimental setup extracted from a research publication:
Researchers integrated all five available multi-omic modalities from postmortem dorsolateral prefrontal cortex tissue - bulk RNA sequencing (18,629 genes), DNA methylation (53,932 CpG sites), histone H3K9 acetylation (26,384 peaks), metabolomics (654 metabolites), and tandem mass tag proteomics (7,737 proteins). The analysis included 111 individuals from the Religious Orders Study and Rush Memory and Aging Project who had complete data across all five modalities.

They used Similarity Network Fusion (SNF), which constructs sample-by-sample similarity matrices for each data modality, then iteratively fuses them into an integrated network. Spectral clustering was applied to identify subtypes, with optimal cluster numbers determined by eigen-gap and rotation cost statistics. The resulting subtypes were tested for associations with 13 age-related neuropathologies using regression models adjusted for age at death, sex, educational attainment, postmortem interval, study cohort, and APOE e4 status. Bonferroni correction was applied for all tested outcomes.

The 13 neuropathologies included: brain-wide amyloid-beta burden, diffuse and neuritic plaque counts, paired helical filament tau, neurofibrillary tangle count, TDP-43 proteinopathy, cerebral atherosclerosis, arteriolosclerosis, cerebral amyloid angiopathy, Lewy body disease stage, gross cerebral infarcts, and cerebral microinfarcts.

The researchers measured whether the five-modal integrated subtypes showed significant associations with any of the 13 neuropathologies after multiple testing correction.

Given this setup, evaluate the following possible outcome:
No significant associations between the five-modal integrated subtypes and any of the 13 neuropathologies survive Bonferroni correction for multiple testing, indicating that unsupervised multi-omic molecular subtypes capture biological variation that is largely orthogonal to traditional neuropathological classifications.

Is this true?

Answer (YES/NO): YES